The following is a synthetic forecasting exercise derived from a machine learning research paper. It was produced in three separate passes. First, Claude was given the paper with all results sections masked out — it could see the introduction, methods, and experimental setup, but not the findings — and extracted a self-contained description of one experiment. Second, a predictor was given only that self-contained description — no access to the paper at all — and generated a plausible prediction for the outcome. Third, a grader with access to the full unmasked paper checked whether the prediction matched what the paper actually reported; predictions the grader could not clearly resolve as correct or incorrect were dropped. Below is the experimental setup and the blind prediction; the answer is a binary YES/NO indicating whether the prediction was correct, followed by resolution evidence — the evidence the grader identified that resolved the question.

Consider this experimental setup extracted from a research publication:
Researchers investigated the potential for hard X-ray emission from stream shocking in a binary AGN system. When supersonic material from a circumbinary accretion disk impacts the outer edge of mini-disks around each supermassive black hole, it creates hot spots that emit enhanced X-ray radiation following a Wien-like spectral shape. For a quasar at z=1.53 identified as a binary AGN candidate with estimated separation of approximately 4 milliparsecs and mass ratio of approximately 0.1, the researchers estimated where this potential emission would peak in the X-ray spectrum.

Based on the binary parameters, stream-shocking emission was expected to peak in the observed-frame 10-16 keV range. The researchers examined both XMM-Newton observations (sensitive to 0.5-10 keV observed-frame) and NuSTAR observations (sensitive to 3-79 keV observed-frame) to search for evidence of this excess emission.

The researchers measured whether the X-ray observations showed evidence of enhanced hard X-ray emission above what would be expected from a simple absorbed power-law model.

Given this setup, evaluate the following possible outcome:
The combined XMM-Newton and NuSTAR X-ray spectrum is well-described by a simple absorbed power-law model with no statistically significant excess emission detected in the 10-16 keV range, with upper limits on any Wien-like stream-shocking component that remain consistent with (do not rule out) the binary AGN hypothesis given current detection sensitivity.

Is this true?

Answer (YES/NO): YES